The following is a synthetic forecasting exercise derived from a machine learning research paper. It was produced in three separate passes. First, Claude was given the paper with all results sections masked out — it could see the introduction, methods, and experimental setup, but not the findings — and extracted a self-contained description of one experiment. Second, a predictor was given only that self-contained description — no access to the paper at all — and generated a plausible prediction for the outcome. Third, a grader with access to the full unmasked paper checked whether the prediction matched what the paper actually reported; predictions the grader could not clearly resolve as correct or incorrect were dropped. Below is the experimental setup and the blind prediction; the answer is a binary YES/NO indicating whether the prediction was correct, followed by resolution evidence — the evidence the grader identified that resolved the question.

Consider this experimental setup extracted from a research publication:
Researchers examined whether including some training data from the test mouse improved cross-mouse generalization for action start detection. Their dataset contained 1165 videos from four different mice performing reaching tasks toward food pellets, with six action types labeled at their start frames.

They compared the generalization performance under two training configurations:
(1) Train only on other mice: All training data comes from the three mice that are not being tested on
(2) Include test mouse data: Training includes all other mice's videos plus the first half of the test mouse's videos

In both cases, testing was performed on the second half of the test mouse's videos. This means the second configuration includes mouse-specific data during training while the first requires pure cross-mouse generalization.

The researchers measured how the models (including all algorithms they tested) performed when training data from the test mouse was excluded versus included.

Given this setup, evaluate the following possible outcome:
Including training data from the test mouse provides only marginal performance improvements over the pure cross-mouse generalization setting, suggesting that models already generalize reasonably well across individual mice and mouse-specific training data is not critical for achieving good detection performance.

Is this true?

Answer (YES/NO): NO